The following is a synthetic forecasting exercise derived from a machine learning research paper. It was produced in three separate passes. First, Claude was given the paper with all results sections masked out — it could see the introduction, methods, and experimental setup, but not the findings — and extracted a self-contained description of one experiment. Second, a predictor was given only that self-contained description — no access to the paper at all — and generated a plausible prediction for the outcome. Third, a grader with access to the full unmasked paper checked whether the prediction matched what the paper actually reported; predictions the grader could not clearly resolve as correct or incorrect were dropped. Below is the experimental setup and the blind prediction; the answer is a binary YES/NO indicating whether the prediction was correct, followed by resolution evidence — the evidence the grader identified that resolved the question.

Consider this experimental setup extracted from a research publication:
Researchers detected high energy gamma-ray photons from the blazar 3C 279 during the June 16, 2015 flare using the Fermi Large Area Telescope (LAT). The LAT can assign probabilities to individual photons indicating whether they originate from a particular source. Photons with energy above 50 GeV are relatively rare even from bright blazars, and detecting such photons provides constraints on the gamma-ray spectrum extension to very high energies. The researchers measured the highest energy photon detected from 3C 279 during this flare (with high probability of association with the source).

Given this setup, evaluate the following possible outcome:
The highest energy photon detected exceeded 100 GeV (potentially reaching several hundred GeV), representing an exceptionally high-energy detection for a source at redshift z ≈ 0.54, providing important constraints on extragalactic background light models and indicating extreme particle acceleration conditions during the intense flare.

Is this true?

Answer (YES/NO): NO